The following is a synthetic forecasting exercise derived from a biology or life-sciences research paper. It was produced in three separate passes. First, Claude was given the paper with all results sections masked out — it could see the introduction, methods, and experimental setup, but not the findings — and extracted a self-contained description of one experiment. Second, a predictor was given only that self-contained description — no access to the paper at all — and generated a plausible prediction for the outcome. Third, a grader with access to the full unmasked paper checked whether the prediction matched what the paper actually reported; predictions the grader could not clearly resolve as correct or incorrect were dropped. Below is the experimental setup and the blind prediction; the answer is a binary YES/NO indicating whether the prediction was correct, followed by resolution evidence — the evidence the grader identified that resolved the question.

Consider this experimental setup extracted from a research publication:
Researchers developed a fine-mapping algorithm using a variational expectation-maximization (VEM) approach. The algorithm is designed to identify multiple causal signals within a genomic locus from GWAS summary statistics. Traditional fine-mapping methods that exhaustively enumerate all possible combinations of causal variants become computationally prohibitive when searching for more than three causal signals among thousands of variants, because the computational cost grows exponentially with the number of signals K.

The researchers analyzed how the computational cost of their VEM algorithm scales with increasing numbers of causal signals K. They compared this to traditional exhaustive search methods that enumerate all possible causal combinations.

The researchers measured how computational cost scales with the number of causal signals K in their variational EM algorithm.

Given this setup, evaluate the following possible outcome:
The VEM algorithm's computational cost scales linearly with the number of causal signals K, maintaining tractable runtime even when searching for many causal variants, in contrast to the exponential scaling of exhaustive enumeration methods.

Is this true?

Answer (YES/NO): YES